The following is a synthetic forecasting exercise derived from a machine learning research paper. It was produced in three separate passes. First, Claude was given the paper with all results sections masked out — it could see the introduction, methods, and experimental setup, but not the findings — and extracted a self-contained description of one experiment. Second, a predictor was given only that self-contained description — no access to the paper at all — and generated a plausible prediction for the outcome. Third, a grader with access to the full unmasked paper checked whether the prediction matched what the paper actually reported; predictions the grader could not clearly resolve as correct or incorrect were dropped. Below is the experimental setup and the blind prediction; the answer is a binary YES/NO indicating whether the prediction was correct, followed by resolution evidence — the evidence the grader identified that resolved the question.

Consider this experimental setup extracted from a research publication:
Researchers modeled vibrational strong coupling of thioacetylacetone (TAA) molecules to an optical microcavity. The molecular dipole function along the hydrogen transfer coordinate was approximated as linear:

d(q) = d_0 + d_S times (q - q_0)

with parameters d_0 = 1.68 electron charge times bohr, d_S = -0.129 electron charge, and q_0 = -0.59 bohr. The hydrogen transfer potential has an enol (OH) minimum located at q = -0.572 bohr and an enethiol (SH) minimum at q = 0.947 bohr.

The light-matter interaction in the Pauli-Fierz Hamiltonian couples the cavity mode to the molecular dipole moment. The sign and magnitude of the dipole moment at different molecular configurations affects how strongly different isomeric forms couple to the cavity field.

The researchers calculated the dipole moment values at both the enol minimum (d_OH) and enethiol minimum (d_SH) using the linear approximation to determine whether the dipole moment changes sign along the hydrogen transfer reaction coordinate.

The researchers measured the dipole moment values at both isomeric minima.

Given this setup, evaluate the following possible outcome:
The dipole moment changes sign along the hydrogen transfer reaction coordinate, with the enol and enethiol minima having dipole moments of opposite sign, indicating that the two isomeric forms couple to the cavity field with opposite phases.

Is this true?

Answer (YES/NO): NO